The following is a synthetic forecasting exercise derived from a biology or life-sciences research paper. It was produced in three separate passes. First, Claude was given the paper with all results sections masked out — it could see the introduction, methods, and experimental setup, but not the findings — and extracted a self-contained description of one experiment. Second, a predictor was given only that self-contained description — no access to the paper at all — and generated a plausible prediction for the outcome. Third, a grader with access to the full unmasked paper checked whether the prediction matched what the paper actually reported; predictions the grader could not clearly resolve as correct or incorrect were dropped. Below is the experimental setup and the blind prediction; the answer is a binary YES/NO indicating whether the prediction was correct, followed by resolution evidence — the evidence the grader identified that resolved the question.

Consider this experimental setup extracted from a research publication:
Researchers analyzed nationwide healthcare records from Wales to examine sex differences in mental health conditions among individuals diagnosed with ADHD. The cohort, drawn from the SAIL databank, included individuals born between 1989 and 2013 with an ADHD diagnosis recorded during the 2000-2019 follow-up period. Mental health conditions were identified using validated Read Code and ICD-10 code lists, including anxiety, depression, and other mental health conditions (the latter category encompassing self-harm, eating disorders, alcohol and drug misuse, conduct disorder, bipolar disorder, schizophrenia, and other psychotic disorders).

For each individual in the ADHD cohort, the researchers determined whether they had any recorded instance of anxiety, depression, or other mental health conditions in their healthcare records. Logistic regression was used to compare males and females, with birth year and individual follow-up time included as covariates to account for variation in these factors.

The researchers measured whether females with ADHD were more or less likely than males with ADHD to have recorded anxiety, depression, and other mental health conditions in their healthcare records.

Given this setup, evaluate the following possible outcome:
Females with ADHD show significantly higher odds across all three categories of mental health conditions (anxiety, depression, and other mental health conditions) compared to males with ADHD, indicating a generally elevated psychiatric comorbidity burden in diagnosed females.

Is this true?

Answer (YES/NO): YES